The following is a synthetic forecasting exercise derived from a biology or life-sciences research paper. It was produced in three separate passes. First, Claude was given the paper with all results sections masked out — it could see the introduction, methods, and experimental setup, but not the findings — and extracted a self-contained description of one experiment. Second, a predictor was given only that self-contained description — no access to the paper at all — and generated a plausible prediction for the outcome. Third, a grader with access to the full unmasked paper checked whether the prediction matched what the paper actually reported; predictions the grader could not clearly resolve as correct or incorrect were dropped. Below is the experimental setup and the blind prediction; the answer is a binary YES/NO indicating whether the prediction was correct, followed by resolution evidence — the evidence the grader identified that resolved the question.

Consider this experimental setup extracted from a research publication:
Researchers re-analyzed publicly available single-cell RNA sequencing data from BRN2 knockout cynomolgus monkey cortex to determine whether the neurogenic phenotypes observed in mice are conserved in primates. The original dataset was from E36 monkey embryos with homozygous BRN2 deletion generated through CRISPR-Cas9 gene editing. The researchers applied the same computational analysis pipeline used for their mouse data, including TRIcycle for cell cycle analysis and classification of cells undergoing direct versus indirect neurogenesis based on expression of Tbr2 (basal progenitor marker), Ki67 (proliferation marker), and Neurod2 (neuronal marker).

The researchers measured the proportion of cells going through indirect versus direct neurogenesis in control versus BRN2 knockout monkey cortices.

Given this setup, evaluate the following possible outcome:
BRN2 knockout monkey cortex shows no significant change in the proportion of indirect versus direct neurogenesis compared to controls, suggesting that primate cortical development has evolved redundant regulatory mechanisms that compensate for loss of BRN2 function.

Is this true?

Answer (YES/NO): NO